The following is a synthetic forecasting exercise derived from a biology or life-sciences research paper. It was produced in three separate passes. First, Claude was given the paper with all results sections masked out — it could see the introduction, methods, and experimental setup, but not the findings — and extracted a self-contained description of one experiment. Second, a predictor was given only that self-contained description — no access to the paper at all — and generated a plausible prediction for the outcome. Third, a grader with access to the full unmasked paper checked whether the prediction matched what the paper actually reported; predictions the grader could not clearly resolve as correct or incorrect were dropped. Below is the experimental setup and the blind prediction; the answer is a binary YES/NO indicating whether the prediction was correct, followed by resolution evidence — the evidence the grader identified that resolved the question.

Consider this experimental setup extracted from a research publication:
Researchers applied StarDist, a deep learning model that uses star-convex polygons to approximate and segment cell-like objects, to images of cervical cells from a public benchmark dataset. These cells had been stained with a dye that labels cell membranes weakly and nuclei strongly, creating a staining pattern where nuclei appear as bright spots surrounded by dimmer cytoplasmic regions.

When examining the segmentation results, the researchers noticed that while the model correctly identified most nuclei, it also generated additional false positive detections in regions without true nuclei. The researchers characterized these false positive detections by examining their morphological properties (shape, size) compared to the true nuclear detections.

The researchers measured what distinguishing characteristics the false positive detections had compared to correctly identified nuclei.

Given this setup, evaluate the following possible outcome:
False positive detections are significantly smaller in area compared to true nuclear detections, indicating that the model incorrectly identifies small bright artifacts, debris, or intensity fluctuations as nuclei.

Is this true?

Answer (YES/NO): NO